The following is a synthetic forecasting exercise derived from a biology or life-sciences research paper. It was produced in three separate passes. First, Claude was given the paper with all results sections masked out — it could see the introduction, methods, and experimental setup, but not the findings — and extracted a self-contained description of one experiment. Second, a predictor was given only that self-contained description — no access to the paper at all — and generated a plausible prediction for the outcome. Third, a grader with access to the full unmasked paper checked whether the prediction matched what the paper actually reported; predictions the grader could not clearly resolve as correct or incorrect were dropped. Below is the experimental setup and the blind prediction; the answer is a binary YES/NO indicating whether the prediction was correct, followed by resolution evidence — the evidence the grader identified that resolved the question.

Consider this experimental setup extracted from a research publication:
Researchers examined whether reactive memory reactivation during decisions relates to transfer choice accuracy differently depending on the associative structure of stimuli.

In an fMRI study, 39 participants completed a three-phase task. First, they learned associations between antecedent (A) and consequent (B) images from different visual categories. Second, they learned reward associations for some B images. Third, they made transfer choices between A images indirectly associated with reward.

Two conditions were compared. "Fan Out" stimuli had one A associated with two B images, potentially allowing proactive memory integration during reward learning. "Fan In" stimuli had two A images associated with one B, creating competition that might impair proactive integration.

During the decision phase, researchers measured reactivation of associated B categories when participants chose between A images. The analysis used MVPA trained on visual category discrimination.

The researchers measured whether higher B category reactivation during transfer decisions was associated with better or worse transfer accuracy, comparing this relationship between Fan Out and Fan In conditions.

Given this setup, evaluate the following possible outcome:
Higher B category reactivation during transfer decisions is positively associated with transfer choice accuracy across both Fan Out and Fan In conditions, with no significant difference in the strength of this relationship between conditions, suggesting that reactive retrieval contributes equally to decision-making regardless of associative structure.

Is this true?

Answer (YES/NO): NO